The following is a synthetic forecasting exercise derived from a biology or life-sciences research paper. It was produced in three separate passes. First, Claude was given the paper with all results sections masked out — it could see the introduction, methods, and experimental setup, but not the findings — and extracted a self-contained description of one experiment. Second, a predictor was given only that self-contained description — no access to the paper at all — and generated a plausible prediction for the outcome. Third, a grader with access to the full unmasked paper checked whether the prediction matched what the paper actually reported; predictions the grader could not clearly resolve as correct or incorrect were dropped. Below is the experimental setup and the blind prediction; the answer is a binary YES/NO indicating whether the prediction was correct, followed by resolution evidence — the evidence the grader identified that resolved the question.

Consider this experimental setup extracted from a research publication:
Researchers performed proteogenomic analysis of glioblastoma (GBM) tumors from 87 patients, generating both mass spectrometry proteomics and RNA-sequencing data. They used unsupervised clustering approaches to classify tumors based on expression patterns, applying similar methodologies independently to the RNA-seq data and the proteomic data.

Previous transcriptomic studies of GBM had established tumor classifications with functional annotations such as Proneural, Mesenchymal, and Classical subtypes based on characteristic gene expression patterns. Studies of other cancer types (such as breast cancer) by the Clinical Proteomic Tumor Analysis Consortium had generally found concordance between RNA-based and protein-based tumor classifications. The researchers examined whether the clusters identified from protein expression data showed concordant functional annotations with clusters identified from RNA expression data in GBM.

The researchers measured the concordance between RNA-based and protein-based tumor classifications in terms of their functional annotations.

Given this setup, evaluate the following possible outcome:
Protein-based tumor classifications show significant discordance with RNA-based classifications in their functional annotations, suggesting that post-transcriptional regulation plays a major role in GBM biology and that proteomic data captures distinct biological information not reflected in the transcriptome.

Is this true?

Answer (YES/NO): YES